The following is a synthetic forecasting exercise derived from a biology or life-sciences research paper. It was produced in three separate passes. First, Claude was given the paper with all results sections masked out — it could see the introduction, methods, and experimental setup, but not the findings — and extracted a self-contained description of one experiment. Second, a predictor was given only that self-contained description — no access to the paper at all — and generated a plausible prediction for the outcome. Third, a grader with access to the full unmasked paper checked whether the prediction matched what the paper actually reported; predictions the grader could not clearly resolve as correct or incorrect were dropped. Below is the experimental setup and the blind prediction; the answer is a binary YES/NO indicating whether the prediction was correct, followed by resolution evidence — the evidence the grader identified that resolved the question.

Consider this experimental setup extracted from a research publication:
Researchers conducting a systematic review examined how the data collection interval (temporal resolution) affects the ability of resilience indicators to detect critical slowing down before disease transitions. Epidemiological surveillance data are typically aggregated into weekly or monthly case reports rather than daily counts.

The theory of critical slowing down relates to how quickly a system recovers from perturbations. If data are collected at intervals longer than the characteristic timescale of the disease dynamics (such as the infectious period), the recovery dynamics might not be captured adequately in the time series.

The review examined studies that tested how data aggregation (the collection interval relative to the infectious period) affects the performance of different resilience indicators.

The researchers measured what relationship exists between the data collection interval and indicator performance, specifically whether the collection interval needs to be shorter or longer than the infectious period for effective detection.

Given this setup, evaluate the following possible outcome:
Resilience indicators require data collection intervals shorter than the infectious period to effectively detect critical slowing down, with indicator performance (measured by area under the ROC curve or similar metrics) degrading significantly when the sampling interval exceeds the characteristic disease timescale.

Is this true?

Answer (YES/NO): YES